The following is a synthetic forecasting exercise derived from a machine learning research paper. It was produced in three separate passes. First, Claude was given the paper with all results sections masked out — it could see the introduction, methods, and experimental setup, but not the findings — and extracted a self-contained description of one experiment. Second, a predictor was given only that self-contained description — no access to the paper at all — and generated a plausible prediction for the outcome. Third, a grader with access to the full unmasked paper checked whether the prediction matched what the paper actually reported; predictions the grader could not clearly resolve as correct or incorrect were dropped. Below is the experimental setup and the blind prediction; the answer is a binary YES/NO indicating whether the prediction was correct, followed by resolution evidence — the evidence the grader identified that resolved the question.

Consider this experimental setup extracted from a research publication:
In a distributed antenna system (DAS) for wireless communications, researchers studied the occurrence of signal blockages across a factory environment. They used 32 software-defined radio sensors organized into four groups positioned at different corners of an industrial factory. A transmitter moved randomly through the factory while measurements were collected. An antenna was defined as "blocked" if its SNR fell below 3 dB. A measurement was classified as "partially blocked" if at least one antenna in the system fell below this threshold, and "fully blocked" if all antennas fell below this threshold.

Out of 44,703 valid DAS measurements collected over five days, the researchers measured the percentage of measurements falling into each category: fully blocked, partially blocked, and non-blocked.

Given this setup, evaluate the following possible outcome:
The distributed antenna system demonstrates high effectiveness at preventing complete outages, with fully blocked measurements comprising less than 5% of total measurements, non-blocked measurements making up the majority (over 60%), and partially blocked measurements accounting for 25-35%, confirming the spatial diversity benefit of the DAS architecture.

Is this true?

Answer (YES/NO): NO